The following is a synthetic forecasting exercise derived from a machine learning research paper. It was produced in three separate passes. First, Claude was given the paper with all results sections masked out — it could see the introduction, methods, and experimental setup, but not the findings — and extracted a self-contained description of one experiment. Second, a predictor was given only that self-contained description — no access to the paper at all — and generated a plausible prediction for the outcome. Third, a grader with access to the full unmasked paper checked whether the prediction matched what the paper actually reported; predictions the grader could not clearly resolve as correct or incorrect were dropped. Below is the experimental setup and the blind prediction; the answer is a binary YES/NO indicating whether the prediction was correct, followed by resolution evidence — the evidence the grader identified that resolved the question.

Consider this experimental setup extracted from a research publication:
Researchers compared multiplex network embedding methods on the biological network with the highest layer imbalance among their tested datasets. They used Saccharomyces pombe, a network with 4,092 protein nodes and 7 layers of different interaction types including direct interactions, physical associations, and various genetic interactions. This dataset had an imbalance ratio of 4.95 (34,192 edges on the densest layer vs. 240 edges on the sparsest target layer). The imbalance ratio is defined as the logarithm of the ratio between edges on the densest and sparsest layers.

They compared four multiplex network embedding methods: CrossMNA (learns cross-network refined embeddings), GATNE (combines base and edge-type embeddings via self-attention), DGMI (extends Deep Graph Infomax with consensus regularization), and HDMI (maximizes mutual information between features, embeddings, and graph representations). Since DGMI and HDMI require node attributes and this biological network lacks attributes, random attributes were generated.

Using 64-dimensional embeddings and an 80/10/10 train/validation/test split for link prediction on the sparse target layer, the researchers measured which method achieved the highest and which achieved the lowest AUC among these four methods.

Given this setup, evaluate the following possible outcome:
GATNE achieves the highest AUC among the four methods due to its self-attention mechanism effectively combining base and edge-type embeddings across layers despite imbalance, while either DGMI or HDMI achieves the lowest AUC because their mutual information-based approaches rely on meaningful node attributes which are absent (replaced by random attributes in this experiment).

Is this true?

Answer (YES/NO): NO